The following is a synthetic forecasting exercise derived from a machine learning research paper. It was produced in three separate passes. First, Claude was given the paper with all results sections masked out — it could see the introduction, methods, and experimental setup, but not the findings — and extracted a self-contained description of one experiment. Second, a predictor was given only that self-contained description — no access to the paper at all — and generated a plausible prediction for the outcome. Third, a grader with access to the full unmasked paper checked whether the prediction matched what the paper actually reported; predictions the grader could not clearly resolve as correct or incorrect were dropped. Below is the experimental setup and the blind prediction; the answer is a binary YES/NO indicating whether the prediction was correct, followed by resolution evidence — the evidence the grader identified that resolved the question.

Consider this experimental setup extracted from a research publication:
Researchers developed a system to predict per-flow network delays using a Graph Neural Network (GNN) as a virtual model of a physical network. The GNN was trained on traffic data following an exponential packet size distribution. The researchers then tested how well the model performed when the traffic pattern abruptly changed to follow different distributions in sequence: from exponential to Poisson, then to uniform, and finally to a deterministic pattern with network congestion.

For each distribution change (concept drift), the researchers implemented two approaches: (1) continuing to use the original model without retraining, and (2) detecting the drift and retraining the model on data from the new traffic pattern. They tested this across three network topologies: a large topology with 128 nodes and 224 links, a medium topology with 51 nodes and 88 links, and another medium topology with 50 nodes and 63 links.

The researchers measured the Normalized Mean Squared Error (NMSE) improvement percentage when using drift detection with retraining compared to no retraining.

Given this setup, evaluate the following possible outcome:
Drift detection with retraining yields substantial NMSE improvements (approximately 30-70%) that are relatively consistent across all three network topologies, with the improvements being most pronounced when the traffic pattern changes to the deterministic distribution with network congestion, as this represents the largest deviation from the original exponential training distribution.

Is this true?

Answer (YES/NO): NO